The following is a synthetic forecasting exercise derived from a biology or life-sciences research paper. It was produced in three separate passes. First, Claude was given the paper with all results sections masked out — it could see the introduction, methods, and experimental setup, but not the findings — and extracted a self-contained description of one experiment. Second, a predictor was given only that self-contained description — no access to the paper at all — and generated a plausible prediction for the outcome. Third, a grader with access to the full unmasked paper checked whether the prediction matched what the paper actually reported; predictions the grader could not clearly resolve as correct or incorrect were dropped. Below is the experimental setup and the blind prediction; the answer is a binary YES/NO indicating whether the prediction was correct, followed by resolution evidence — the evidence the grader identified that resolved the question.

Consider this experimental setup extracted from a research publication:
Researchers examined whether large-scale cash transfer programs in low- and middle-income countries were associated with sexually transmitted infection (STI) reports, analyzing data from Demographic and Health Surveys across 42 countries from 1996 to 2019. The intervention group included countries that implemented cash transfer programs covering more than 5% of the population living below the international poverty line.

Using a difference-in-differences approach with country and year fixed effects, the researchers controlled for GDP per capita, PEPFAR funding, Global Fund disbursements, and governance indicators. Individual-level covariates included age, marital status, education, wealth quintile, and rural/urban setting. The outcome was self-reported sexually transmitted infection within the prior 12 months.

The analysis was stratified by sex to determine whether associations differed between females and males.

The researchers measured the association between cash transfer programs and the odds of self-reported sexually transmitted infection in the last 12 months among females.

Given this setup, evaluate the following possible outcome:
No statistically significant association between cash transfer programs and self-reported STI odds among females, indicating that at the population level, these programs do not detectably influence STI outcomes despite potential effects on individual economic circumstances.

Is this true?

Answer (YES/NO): NO